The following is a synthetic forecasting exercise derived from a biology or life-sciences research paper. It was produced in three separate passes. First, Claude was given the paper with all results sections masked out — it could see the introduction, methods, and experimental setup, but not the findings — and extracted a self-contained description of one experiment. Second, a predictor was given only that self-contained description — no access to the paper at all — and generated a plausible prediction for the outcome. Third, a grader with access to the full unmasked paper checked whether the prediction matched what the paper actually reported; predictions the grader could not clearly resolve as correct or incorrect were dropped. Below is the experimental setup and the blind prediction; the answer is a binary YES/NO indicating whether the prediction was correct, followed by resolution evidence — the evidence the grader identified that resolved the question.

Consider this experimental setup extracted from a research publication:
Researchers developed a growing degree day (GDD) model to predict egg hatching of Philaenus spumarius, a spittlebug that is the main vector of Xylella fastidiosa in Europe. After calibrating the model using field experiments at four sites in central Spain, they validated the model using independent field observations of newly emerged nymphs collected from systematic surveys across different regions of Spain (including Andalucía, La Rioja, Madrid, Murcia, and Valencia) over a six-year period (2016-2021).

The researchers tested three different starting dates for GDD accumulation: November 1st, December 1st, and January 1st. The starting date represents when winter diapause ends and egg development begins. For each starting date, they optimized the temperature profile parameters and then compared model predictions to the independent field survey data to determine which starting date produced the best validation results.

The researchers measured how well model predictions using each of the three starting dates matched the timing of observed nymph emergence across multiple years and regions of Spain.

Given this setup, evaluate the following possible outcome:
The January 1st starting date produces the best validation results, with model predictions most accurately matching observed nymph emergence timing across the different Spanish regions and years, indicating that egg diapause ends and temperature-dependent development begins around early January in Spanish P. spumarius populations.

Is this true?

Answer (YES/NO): NO